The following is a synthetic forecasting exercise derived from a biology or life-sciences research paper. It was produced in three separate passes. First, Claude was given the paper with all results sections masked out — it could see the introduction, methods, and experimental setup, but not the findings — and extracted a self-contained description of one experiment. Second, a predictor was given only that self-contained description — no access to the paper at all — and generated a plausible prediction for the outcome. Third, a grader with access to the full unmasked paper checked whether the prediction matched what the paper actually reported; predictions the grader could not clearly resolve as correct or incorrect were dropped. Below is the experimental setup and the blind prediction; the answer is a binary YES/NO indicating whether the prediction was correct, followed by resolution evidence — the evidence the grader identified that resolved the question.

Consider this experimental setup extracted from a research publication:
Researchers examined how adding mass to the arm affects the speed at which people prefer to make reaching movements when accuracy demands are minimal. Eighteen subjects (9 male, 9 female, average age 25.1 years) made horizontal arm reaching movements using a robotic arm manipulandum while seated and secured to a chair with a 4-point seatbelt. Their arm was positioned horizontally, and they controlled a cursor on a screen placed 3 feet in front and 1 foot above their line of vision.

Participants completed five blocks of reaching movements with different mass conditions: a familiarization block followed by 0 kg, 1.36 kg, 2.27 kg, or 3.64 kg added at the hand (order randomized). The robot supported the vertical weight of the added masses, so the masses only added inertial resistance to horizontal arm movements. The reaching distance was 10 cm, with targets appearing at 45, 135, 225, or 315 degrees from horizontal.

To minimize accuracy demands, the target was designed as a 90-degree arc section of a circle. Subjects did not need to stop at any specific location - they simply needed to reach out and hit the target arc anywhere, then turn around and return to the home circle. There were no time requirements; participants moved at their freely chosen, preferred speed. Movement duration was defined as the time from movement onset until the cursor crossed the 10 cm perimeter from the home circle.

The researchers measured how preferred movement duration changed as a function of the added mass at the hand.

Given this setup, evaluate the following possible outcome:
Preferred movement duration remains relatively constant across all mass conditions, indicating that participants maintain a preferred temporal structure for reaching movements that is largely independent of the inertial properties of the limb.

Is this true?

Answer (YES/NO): NO